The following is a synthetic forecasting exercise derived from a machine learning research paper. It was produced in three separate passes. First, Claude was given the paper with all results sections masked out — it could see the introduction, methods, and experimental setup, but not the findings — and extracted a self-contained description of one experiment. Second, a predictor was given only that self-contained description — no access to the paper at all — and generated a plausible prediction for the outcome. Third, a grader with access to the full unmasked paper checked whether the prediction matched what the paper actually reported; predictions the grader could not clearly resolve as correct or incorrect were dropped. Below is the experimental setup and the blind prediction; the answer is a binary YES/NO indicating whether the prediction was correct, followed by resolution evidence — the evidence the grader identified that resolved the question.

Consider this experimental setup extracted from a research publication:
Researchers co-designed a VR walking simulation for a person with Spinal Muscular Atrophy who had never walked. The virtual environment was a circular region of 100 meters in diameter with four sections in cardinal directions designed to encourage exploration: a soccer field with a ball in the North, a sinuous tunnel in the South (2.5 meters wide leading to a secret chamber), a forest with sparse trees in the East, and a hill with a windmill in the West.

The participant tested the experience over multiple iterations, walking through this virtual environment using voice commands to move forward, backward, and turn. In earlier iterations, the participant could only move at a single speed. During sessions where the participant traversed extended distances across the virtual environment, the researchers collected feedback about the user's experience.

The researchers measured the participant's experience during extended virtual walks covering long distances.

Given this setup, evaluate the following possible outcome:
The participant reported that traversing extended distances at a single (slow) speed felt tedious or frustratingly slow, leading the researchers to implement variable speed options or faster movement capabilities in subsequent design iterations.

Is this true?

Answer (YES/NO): YES